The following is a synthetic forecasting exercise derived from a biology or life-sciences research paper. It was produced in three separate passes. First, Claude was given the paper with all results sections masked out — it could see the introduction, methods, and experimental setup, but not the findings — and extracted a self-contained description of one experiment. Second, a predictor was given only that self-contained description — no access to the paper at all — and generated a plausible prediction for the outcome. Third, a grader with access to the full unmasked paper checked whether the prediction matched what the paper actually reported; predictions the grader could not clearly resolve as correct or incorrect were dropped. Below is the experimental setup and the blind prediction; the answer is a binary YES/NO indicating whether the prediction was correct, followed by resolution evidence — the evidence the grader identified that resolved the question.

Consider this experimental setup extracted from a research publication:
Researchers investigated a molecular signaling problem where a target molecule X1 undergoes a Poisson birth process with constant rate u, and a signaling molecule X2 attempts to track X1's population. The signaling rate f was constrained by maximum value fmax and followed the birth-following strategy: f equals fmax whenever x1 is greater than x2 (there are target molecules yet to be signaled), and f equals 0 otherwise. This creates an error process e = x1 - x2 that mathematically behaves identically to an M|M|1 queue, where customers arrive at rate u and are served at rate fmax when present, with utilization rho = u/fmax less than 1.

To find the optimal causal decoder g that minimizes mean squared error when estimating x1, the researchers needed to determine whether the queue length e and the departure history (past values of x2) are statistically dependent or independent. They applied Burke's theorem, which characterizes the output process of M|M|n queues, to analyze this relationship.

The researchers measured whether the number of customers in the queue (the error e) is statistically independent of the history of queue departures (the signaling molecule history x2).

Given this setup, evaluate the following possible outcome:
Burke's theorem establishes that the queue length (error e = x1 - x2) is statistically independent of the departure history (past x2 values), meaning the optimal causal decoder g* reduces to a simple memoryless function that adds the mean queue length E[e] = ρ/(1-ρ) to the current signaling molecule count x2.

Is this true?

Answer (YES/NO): YES